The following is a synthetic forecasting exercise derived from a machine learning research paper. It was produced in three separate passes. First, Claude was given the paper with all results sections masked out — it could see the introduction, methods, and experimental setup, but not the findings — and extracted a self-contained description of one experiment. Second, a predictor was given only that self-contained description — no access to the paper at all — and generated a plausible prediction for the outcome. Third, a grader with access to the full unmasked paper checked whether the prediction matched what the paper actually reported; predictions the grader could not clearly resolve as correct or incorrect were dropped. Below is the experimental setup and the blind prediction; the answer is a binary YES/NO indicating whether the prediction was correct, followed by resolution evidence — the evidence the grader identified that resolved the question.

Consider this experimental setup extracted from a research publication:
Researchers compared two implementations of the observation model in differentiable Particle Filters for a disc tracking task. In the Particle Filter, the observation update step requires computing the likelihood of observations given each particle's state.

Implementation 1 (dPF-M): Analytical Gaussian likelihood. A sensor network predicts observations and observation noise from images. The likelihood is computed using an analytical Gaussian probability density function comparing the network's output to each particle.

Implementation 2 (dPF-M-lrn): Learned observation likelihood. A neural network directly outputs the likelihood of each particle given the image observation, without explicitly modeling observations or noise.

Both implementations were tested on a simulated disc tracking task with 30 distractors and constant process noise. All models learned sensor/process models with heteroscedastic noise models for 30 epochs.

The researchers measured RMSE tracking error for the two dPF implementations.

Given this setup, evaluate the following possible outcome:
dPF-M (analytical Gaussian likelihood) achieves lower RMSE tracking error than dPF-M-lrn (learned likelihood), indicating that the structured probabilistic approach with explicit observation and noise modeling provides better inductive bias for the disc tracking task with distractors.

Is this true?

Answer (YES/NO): NO